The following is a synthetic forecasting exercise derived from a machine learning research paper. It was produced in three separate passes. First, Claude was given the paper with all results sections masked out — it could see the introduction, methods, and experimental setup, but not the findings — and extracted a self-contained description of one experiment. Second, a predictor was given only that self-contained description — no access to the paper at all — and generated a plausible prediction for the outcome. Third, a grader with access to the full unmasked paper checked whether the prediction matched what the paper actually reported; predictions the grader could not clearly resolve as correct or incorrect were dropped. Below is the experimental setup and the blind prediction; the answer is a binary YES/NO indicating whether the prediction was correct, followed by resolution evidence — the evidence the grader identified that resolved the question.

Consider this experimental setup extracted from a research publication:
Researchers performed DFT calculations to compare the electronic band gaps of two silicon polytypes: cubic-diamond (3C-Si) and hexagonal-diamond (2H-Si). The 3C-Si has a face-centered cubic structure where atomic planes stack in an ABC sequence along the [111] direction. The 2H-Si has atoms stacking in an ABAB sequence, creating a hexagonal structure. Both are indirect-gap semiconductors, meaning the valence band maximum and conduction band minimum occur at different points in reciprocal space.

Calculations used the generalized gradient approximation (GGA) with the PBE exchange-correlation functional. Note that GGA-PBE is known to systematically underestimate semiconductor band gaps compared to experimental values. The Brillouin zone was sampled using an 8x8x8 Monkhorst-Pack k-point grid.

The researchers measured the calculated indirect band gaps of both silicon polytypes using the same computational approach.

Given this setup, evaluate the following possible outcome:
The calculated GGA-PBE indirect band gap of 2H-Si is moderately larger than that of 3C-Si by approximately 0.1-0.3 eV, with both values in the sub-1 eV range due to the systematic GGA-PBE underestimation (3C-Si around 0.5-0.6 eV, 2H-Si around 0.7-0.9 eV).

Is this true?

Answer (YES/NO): NO